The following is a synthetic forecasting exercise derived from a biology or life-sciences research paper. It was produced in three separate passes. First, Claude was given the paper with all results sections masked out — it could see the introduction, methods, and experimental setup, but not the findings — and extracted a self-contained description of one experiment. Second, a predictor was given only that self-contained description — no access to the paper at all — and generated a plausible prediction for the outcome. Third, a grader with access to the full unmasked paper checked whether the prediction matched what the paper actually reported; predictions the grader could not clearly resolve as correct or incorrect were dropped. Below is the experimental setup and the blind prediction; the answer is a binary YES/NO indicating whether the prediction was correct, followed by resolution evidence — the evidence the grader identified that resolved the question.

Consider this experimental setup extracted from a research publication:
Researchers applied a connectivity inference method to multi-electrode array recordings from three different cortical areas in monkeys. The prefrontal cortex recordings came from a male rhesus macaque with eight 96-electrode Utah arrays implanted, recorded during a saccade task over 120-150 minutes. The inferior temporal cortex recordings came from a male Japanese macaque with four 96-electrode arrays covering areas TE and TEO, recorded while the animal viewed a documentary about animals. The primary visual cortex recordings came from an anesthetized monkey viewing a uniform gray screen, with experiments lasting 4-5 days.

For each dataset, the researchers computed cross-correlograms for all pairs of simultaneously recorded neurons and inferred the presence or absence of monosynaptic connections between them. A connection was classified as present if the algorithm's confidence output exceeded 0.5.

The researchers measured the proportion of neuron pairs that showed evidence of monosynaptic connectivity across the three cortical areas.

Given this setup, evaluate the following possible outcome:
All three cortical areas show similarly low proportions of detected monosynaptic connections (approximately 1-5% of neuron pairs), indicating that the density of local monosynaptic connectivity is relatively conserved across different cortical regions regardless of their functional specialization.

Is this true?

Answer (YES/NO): NO